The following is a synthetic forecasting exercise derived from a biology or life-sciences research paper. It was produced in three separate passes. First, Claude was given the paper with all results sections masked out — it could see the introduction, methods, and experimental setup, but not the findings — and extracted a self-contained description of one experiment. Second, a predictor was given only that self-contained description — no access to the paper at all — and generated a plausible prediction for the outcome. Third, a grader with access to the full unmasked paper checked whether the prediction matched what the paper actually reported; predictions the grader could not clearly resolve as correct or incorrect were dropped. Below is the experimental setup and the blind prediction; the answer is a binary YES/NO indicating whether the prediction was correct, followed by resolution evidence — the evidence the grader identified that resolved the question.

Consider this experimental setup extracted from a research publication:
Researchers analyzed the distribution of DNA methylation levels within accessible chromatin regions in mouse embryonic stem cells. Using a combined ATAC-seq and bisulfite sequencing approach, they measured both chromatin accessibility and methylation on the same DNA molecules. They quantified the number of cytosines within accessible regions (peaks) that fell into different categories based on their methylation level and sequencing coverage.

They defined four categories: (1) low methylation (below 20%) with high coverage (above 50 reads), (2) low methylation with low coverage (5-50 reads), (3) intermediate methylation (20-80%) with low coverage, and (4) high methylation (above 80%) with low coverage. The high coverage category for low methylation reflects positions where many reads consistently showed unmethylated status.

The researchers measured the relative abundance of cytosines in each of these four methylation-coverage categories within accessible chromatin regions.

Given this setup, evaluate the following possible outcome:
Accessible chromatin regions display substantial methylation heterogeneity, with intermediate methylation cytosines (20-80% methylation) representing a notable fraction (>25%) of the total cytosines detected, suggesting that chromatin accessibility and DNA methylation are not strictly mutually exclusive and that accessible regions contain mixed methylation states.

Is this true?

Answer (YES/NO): NO